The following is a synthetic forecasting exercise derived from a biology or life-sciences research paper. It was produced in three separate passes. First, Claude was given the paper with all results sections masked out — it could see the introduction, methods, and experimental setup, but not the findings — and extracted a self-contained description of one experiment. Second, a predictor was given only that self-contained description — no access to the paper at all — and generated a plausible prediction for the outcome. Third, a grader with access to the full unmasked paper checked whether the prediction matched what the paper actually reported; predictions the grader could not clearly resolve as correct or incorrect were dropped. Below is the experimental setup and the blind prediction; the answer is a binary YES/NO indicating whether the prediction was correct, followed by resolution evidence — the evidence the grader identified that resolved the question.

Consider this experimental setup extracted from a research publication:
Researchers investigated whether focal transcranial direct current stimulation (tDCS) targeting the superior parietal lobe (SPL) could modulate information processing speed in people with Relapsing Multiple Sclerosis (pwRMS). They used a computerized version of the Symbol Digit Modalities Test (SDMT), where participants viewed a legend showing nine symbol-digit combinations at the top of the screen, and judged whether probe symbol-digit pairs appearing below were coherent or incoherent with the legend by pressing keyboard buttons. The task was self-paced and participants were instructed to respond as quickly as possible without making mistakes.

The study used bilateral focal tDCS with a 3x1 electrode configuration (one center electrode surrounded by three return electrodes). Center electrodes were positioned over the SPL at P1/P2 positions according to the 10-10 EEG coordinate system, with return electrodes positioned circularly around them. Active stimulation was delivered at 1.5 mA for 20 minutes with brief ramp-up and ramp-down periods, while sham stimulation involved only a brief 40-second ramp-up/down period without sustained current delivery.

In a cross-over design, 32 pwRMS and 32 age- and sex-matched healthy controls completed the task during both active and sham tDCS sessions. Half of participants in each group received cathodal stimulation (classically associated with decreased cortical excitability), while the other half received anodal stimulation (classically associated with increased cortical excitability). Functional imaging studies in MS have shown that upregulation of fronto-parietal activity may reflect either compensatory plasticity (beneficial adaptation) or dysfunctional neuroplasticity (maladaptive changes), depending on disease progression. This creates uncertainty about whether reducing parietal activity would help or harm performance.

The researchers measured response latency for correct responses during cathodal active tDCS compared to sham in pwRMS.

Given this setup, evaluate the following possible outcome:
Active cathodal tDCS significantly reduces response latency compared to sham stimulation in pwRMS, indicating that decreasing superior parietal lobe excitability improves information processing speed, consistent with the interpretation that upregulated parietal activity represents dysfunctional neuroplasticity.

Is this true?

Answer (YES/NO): YES